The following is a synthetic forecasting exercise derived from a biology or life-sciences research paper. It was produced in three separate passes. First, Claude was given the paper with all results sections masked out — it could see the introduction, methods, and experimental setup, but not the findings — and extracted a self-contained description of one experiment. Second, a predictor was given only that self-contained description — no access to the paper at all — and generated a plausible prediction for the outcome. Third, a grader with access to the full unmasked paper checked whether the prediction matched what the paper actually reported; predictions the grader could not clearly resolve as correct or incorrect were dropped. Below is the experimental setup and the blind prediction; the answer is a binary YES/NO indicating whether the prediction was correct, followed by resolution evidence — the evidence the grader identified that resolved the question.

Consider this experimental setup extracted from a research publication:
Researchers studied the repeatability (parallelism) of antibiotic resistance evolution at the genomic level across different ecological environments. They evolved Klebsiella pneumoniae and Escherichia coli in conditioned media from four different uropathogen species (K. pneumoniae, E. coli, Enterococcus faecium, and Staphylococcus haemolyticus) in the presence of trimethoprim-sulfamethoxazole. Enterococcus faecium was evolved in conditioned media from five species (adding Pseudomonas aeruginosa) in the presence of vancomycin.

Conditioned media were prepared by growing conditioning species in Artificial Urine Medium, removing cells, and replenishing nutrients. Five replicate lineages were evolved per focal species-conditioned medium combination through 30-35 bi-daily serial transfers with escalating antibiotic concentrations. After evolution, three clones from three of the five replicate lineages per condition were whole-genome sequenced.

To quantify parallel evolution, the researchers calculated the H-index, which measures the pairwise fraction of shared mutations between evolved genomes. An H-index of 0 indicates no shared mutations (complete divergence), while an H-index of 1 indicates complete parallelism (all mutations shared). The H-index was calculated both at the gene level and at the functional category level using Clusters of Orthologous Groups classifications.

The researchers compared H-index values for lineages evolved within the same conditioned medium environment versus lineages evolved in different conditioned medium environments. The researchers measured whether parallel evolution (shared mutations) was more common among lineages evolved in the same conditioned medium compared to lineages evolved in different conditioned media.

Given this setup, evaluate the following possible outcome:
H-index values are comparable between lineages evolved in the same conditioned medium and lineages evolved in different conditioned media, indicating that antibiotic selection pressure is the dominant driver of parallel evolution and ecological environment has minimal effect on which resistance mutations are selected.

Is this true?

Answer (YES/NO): NO